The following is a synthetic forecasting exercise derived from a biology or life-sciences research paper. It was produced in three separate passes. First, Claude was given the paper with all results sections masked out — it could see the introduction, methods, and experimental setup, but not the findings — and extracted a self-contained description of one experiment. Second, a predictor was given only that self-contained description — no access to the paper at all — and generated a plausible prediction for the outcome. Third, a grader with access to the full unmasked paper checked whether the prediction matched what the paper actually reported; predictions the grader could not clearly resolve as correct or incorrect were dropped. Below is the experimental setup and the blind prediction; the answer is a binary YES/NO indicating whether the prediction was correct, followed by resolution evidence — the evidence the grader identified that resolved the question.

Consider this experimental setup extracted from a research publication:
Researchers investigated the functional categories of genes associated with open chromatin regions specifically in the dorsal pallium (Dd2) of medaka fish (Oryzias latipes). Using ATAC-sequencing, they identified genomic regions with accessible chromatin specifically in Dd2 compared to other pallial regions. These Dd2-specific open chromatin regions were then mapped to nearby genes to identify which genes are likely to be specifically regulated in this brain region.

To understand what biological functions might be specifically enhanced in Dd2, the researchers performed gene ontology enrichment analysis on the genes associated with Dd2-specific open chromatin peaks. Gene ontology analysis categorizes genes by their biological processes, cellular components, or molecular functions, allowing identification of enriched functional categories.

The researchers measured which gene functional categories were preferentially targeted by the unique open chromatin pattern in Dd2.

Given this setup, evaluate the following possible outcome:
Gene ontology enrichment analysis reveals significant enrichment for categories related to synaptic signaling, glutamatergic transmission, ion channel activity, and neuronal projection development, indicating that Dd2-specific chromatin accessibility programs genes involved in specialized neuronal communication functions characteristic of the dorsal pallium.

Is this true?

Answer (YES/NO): YES